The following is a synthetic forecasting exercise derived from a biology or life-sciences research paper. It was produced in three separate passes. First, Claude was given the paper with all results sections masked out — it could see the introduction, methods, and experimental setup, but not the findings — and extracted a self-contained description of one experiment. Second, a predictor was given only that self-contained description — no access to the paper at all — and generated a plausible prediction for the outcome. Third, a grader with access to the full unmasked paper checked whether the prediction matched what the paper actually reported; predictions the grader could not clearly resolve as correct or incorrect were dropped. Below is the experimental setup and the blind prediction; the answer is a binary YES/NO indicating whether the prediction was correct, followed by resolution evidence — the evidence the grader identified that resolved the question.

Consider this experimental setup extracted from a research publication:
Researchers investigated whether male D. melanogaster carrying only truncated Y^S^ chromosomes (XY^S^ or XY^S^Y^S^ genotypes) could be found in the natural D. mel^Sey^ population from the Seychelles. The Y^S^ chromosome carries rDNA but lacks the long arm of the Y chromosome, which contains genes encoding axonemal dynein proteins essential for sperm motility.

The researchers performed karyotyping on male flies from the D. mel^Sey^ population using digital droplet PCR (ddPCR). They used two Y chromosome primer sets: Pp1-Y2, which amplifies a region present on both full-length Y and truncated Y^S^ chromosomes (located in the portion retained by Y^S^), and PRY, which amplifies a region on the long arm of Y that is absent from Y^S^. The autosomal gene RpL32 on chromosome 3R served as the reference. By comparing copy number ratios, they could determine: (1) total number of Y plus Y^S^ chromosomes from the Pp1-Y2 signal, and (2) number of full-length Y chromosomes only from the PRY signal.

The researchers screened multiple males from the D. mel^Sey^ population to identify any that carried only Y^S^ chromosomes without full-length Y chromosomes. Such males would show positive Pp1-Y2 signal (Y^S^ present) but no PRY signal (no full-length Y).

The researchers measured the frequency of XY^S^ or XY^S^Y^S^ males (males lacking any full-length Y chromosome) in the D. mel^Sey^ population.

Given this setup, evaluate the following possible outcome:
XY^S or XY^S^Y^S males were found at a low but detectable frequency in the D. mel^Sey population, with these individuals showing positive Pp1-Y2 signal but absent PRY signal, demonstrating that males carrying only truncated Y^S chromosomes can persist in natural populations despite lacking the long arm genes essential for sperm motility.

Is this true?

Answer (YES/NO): NO